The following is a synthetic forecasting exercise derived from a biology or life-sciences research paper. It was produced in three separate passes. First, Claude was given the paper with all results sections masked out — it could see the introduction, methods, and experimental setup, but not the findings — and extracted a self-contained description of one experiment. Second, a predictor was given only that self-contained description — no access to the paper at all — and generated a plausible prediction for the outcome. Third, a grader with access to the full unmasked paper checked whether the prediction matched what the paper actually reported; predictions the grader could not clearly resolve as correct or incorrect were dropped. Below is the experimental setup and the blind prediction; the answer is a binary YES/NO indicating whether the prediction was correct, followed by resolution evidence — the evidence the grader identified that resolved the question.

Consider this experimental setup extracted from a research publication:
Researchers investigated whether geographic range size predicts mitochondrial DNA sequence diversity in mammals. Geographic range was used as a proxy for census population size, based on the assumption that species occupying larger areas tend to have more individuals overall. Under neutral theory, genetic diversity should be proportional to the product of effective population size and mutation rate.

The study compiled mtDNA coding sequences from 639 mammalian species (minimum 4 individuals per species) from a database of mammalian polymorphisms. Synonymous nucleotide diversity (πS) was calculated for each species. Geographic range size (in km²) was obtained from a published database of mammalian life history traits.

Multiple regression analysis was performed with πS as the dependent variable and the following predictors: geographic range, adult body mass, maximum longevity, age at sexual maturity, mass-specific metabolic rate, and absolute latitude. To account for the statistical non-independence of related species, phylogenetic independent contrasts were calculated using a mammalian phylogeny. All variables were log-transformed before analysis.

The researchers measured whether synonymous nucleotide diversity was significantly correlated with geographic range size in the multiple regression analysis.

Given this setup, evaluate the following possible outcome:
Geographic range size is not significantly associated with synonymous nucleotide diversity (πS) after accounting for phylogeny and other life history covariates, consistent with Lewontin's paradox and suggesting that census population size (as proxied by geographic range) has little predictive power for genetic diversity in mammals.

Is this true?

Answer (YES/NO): NO